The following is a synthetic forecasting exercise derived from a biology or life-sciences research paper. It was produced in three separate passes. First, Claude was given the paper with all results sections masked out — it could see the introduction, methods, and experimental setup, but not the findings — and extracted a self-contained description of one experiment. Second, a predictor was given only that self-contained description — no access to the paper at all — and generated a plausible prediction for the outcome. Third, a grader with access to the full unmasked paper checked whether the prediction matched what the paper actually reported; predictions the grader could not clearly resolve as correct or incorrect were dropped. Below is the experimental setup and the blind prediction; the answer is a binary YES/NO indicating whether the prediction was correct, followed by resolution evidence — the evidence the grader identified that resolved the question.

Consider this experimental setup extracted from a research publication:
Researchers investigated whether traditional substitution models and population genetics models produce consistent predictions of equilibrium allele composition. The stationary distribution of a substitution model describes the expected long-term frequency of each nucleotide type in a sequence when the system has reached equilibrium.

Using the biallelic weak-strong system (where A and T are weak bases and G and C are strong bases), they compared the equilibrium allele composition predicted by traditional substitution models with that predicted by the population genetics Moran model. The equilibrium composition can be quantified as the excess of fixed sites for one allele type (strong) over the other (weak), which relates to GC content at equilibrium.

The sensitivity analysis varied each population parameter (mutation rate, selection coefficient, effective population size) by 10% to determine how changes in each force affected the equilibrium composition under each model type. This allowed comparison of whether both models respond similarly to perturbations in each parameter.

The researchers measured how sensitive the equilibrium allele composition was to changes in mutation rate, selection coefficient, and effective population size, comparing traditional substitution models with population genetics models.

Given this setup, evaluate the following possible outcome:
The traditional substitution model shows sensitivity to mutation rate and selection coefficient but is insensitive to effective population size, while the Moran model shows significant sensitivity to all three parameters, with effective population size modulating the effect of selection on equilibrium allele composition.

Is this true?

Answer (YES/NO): NO